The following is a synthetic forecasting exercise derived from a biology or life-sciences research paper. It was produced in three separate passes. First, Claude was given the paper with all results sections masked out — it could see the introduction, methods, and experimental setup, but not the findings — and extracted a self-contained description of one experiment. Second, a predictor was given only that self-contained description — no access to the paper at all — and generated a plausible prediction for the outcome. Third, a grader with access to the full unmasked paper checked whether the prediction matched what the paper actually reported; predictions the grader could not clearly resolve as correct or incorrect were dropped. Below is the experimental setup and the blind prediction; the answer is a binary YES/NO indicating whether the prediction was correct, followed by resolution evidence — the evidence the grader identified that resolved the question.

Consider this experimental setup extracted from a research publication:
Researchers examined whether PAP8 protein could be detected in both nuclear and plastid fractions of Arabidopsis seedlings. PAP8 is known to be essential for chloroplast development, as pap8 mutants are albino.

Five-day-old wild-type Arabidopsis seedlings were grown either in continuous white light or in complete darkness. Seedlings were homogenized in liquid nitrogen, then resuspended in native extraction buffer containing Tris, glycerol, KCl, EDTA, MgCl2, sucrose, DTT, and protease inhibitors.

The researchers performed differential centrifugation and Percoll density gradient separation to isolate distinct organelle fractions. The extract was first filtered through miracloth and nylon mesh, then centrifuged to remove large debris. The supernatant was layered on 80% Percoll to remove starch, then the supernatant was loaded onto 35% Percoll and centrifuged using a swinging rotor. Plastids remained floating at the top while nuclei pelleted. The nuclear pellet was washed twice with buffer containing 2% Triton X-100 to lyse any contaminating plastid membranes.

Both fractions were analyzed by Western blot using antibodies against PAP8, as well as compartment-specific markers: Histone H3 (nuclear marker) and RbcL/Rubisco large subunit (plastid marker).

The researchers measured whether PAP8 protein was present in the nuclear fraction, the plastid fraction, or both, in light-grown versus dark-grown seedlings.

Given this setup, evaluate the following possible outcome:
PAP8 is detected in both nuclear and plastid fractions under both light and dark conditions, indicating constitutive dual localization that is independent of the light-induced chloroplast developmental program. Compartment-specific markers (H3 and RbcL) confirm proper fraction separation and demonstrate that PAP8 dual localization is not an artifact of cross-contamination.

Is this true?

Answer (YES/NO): NO